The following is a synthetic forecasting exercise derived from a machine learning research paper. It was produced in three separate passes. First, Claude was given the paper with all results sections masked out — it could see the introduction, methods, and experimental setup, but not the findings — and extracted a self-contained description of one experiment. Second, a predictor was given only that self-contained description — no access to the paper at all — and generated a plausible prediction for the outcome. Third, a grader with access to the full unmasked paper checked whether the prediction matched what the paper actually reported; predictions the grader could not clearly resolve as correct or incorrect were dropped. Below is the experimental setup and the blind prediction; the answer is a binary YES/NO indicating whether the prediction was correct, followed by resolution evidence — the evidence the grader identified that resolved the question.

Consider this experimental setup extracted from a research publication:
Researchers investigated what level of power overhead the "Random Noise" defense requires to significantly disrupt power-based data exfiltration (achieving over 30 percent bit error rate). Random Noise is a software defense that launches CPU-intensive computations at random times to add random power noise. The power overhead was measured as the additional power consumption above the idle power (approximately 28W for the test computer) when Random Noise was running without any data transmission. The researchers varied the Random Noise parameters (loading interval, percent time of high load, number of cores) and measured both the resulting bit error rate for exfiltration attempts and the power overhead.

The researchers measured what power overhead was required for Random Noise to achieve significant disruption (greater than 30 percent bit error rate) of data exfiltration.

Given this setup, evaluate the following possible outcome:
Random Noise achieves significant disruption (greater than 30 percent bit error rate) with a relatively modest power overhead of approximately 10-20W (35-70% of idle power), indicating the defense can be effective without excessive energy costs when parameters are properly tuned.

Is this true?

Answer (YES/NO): NO